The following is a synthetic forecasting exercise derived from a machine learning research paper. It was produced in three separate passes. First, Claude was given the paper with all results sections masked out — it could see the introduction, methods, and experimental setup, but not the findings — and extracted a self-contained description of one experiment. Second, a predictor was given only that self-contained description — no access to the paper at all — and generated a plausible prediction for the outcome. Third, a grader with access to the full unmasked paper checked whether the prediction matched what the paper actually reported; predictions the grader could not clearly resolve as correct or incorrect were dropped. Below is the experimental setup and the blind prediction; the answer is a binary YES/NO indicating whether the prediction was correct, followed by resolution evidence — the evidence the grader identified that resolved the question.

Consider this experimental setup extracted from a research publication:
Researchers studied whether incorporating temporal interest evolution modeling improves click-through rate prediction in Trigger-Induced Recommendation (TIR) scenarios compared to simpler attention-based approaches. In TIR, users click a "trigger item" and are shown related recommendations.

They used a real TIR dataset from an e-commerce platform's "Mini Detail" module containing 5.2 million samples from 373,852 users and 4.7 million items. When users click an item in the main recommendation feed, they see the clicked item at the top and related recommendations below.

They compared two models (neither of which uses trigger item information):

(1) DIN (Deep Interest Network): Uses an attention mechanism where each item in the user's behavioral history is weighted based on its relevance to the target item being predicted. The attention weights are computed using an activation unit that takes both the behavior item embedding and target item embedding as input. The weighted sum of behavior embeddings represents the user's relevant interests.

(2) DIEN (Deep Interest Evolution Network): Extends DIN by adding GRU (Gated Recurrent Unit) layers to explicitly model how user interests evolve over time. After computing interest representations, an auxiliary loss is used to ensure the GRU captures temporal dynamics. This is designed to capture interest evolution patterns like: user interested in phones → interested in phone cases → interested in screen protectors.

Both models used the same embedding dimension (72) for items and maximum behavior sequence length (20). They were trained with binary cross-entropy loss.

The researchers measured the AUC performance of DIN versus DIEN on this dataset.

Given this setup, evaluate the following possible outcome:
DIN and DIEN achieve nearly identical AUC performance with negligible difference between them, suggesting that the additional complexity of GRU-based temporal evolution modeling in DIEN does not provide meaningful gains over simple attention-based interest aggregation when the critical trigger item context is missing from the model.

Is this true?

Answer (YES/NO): YES